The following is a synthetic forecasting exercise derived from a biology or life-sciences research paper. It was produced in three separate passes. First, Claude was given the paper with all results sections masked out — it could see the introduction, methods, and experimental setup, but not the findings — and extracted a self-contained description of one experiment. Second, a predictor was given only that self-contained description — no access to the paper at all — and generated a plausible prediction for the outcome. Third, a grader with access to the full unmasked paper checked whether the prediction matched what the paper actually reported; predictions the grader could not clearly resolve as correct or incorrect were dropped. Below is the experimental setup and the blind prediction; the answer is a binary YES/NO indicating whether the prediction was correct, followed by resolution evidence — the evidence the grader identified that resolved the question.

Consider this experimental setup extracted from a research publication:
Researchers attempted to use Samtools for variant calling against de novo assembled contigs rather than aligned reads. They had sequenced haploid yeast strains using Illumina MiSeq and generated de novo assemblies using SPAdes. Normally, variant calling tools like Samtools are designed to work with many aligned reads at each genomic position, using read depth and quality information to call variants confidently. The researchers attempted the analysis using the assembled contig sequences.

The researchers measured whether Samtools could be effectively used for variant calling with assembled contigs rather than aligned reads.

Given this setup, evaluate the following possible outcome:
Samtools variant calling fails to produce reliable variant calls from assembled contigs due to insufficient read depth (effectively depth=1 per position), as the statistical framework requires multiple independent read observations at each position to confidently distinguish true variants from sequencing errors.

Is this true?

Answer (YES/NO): YES